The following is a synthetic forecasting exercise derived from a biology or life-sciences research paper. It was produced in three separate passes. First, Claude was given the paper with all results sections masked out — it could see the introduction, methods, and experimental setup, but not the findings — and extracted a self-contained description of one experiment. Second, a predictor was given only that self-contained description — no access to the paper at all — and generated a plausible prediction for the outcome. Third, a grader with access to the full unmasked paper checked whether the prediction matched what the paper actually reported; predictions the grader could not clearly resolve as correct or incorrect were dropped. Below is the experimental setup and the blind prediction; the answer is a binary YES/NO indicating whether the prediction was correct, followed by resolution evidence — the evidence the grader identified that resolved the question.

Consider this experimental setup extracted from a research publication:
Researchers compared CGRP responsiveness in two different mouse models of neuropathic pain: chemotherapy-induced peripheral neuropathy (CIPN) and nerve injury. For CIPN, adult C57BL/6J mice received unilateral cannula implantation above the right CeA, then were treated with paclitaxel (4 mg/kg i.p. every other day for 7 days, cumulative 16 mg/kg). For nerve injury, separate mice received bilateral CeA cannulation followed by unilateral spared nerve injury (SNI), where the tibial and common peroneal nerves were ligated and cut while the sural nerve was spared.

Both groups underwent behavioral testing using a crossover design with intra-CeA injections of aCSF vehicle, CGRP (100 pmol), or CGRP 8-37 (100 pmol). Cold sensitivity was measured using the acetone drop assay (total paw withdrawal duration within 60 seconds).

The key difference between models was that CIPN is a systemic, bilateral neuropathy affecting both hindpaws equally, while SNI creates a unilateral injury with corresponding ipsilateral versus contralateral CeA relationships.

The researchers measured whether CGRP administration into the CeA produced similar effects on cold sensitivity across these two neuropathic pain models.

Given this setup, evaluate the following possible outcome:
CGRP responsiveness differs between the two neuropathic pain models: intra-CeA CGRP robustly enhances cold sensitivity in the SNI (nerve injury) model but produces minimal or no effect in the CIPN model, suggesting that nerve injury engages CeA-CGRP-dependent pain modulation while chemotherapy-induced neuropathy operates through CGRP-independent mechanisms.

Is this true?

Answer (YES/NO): NO